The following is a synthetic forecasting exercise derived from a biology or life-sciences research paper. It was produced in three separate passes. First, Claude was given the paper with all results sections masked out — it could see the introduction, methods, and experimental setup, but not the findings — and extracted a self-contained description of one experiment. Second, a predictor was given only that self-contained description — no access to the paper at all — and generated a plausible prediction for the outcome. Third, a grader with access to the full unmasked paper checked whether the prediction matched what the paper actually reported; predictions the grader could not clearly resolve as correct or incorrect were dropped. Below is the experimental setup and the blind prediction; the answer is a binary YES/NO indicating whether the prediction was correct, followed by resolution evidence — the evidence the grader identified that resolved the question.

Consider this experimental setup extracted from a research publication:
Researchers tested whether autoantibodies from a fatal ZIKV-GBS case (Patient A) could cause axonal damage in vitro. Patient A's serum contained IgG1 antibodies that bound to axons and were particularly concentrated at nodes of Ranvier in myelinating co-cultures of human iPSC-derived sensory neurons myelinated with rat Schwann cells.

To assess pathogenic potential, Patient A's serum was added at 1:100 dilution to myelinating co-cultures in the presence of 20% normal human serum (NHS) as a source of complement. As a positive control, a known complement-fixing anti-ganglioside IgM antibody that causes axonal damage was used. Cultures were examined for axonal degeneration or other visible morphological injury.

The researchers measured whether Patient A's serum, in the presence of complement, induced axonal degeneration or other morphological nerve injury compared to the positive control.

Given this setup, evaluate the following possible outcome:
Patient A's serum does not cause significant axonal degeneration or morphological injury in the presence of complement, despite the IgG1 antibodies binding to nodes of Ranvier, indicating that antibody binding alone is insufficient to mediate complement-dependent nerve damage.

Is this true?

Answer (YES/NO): YES